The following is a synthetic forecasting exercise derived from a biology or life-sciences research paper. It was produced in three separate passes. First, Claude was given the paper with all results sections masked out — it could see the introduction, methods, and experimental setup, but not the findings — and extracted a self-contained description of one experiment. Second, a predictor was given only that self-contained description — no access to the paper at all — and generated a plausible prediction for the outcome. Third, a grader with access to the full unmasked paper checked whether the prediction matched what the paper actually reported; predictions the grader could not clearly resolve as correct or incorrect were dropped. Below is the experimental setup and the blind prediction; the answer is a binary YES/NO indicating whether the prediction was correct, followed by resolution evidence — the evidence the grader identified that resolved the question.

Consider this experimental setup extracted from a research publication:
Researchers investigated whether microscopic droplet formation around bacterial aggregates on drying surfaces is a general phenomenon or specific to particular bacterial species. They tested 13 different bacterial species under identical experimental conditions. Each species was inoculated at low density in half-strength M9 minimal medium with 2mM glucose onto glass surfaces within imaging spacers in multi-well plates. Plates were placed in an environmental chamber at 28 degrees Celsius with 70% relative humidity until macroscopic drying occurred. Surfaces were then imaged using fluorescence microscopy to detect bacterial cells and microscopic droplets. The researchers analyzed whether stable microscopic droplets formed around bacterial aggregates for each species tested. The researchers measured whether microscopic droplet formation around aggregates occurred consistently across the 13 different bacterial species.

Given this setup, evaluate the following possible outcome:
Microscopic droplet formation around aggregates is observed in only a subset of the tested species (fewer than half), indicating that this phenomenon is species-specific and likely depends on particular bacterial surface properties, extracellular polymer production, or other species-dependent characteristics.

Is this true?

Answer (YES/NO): NO